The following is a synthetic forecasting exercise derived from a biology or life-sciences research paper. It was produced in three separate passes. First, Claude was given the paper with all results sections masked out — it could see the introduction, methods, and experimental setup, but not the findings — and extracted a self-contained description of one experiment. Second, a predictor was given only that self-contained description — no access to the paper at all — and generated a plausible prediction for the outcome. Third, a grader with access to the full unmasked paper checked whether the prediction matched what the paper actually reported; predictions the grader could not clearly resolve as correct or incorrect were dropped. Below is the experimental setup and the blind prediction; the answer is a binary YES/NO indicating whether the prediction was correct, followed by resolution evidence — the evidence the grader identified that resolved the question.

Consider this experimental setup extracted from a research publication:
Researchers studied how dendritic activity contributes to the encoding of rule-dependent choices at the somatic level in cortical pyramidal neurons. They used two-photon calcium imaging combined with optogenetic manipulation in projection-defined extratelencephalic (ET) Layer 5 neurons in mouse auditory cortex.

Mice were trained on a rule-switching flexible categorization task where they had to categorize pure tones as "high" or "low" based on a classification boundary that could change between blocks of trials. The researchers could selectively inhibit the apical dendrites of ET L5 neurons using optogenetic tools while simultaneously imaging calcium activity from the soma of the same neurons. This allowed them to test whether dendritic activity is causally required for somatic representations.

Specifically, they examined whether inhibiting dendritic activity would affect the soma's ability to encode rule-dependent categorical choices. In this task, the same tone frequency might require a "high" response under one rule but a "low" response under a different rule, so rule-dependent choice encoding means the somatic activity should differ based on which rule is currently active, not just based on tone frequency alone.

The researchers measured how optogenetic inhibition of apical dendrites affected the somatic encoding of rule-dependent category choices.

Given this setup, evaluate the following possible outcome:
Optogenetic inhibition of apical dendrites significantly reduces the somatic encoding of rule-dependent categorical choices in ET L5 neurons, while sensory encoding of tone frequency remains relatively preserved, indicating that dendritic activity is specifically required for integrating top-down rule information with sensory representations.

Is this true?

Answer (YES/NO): YES